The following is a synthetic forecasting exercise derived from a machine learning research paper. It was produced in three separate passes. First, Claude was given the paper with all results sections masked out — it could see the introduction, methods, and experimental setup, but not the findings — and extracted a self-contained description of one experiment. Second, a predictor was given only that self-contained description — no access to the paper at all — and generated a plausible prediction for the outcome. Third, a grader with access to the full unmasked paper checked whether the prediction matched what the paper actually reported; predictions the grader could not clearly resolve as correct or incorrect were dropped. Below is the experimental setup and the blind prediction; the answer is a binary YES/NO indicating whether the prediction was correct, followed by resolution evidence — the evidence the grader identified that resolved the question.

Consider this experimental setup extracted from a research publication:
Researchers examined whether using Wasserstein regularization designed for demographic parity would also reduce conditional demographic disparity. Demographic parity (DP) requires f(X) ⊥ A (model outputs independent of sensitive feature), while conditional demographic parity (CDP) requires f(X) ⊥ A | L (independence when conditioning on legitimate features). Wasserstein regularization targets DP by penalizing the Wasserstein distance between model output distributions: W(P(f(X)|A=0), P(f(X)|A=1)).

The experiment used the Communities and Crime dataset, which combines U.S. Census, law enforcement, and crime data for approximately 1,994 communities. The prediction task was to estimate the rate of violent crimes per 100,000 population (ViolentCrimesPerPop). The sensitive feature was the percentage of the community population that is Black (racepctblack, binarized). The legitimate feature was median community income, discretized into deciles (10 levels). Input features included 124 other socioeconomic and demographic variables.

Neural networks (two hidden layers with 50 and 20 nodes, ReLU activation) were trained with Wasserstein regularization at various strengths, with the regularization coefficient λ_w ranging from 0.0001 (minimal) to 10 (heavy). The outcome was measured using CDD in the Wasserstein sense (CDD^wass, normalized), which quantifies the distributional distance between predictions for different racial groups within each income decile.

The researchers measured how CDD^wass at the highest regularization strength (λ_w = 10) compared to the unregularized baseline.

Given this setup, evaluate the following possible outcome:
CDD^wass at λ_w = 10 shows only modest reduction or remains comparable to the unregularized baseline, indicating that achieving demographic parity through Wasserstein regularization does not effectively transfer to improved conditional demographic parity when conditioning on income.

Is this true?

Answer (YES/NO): YES